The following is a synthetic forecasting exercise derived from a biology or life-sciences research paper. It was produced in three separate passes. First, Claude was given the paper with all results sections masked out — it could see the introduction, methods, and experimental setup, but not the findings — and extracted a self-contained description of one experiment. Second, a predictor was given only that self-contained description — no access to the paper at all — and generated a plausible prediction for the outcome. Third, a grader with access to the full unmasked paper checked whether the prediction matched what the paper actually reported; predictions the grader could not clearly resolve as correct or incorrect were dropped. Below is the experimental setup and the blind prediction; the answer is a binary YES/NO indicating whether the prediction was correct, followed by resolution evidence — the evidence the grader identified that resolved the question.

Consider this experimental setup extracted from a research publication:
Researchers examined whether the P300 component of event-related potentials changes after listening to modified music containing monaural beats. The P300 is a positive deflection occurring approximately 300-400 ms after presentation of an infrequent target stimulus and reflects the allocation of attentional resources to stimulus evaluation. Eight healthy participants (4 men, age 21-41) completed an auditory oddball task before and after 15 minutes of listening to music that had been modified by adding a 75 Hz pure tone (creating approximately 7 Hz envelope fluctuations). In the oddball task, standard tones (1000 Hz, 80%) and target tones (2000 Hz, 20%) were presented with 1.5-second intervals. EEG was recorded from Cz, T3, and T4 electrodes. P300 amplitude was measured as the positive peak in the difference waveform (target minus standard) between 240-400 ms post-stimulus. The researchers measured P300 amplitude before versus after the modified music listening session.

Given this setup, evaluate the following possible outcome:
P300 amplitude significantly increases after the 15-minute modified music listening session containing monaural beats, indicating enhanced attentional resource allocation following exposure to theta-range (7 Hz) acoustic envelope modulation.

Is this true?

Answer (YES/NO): NO